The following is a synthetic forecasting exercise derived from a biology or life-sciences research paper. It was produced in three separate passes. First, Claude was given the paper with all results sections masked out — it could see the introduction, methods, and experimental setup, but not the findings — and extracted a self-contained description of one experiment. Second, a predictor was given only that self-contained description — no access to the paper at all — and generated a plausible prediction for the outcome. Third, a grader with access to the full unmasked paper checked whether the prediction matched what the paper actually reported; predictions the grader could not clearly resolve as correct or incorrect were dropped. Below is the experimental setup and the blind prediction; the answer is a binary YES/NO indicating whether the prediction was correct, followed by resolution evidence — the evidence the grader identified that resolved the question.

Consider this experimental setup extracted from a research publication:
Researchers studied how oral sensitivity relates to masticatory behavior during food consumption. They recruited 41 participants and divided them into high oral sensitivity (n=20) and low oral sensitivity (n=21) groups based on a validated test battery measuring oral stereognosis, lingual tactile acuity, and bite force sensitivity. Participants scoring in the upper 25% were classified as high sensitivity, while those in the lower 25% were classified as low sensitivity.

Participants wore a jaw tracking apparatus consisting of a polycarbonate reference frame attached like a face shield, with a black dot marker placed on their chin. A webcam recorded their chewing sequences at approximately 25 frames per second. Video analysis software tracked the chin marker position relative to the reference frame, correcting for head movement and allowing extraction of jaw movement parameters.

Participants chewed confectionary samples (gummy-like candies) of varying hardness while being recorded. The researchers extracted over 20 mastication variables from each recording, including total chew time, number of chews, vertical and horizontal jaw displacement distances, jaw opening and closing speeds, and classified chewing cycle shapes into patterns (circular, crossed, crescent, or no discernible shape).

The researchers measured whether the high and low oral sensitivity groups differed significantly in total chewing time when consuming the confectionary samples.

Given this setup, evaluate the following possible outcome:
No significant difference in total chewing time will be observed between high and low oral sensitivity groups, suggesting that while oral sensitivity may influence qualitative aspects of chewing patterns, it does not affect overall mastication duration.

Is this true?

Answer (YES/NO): YES